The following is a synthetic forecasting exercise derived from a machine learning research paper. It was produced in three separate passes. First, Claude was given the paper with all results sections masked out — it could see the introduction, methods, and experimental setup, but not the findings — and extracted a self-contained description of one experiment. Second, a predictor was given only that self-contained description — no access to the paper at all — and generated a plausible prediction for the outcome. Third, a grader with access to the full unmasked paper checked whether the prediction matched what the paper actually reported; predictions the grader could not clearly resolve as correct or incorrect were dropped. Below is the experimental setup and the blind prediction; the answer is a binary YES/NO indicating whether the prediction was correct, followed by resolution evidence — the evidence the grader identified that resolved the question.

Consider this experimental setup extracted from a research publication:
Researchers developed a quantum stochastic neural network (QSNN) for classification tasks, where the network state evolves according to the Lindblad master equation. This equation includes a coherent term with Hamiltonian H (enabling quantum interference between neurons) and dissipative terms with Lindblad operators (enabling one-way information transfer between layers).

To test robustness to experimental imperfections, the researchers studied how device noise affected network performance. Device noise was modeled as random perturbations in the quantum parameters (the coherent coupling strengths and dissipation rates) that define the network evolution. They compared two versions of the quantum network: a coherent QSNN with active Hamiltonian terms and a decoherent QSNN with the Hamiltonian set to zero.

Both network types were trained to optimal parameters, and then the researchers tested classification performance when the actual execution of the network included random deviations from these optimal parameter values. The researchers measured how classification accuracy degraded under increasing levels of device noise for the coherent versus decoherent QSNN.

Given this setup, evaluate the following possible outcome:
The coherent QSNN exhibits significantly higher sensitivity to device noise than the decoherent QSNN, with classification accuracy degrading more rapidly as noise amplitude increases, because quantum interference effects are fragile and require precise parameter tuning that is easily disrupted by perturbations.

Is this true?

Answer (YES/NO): NO